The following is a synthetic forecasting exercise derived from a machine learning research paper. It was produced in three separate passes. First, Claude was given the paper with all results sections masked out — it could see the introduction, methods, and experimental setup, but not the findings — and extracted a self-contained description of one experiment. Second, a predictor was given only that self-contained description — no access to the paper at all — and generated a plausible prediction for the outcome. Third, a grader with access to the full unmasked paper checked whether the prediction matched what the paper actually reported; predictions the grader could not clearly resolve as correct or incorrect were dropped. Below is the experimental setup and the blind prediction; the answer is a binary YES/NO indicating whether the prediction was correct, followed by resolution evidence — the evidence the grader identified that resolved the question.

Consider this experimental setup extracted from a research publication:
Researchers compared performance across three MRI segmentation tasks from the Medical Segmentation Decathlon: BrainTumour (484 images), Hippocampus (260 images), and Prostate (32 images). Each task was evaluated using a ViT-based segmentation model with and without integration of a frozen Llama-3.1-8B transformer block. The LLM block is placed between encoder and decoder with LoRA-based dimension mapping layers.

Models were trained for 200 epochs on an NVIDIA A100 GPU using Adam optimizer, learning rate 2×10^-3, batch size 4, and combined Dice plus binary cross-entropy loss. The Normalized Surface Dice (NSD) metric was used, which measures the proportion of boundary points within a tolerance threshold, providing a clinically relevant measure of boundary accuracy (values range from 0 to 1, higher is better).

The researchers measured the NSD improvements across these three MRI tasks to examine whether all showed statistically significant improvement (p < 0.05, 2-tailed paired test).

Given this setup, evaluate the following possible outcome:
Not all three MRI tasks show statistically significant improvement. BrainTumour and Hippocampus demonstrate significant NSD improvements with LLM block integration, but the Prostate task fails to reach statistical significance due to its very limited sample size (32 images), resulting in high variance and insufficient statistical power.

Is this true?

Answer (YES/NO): YES